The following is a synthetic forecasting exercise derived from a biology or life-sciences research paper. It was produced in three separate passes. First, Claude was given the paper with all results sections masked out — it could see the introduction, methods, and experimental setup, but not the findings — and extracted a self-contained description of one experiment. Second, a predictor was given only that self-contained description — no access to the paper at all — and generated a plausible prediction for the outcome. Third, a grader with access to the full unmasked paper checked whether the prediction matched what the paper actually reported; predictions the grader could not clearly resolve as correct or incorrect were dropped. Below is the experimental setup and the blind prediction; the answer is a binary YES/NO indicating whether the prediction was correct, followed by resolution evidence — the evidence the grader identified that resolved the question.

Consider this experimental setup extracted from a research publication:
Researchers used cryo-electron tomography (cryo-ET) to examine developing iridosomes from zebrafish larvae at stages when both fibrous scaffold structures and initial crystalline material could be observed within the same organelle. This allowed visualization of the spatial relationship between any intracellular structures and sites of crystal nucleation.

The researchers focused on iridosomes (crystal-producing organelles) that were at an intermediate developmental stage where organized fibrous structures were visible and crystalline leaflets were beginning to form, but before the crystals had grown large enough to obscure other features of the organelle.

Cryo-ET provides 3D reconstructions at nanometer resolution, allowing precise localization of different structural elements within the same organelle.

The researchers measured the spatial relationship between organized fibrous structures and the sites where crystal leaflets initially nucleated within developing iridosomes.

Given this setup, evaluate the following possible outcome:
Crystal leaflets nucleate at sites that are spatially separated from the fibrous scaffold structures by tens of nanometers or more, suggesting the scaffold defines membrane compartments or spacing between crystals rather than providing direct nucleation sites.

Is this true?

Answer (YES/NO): NO